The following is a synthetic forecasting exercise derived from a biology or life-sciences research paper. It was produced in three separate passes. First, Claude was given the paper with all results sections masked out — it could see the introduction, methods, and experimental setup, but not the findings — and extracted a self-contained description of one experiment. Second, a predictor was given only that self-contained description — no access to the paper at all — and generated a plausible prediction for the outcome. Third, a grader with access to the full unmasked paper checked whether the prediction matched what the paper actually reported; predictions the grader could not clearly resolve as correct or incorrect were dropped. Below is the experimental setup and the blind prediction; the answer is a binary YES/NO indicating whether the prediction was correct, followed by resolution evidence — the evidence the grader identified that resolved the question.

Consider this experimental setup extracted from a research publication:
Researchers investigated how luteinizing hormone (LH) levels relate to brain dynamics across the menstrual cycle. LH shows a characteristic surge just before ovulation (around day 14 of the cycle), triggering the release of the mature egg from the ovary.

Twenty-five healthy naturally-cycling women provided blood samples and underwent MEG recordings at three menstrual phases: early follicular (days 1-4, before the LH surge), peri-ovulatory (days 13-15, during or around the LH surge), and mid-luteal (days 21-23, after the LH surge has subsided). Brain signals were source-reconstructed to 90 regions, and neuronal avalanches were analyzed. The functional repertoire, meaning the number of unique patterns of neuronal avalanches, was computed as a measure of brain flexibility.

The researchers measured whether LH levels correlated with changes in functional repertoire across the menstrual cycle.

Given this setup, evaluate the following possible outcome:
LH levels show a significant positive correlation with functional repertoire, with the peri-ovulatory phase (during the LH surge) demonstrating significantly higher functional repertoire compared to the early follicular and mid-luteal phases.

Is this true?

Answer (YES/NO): NO